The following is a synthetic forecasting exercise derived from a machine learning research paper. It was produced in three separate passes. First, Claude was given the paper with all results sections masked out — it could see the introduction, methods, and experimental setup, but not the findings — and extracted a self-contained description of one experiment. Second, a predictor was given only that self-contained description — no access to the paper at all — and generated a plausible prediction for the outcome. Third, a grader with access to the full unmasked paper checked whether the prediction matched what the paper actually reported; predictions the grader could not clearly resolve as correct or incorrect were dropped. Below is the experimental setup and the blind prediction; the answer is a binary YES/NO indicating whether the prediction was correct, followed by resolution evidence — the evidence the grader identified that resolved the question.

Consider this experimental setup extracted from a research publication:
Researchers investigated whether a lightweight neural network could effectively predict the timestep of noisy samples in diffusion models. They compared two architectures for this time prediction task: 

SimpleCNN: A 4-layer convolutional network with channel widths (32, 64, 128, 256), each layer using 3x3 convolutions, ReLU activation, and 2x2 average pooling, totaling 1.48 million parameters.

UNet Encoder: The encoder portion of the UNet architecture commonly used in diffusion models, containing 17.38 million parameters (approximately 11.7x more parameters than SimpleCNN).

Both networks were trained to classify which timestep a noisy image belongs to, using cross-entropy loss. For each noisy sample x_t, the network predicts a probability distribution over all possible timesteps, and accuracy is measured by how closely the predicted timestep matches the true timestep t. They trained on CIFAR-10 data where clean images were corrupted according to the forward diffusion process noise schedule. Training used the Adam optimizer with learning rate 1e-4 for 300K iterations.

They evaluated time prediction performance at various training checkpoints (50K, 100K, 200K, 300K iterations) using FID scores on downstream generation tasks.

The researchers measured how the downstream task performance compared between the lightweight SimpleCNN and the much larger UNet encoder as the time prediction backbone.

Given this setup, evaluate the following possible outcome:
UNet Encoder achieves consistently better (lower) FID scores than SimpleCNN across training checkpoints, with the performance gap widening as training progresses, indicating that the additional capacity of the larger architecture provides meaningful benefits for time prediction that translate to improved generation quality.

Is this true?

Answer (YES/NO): NO